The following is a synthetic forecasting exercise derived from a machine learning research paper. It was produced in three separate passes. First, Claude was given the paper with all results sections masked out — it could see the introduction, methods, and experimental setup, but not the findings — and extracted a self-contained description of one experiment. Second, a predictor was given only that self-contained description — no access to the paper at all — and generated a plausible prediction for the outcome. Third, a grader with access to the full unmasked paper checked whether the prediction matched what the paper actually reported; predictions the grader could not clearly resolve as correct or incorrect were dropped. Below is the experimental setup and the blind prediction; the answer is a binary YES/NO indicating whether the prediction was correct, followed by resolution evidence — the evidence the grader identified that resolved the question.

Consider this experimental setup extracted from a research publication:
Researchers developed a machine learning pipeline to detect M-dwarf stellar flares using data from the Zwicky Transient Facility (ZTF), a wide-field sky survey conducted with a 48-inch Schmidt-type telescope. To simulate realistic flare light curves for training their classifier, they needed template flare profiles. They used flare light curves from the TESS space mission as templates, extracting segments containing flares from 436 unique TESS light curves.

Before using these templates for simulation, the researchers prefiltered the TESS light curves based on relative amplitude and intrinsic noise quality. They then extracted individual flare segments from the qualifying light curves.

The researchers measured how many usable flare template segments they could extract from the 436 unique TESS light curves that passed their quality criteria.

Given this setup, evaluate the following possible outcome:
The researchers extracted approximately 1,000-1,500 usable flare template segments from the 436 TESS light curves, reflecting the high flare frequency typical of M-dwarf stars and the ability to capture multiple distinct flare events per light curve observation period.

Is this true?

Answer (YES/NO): NO